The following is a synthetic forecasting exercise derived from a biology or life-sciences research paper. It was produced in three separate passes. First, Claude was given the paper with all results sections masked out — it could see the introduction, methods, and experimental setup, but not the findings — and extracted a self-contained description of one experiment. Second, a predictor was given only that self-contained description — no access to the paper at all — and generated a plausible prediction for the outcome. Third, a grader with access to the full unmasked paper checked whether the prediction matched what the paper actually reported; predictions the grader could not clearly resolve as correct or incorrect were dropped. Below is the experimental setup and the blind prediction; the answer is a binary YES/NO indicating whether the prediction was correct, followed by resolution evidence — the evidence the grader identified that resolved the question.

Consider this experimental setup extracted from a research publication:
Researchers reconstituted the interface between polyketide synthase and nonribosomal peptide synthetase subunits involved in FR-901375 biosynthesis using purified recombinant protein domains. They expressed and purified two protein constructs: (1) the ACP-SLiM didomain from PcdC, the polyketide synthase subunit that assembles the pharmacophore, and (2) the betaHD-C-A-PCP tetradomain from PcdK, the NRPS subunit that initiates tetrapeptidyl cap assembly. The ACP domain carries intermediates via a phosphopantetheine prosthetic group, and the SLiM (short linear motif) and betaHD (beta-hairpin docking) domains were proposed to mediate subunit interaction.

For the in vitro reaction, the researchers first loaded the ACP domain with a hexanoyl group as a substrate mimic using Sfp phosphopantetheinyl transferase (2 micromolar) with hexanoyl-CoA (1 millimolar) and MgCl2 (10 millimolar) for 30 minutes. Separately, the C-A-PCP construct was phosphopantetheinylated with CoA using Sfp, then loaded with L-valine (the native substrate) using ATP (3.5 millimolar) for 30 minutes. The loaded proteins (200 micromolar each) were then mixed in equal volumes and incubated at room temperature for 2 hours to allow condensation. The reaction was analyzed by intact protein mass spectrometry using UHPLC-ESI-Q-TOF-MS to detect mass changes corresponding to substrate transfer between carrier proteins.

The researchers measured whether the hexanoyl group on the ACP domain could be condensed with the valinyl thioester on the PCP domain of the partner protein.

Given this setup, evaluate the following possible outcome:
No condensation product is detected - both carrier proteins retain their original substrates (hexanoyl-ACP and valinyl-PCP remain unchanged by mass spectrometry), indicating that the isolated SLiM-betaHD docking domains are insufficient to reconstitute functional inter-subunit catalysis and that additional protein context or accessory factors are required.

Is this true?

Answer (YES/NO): NO